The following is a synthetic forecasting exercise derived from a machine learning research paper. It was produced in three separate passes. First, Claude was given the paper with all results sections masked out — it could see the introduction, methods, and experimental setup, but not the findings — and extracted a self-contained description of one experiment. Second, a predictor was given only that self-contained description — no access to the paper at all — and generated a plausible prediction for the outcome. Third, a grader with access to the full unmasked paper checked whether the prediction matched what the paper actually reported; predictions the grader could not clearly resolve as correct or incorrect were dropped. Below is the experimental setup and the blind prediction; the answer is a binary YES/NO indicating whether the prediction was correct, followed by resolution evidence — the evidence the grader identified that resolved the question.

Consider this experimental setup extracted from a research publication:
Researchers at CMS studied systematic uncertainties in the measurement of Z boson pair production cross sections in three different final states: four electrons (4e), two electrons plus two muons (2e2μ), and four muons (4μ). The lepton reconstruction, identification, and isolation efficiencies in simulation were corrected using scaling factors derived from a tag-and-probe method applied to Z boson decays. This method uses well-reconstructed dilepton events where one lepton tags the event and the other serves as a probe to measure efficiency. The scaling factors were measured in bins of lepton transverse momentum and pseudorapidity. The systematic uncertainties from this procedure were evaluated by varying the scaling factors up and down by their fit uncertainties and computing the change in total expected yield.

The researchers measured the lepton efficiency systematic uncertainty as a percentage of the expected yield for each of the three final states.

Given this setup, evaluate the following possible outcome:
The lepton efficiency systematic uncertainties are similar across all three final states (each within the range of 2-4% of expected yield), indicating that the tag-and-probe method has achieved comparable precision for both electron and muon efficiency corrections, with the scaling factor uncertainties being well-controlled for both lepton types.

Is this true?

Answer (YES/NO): NO